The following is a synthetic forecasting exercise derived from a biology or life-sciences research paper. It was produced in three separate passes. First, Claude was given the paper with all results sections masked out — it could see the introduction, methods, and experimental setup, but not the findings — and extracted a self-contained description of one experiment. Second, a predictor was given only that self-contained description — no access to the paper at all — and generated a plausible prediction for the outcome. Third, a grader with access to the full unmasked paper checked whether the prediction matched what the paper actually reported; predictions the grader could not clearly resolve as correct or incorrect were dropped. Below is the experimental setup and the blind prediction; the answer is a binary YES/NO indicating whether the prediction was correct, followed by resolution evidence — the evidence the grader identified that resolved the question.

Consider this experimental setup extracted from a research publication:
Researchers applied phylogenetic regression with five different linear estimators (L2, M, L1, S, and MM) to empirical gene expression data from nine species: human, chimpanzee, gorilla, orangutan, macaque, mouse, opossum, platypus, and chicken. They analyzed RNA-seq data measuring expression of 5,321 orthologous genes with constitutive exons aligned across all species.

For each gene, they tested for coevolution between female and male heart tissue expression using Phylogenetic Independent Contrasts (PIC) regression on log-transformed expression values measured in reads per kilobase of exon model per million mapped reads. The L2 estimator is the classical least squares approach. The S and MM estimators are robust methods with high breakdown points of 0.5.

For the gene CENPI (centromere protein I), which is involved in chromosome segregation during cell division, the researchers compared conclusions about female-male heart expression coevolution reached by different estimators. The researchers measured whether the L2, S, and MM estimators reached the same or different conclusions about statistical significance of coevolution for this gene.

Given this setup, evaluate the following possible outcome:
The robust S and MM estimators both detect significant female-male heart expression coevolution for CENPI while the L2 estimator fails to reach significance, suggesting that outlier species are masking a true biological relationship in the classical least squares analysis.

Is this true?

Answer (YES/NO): YES